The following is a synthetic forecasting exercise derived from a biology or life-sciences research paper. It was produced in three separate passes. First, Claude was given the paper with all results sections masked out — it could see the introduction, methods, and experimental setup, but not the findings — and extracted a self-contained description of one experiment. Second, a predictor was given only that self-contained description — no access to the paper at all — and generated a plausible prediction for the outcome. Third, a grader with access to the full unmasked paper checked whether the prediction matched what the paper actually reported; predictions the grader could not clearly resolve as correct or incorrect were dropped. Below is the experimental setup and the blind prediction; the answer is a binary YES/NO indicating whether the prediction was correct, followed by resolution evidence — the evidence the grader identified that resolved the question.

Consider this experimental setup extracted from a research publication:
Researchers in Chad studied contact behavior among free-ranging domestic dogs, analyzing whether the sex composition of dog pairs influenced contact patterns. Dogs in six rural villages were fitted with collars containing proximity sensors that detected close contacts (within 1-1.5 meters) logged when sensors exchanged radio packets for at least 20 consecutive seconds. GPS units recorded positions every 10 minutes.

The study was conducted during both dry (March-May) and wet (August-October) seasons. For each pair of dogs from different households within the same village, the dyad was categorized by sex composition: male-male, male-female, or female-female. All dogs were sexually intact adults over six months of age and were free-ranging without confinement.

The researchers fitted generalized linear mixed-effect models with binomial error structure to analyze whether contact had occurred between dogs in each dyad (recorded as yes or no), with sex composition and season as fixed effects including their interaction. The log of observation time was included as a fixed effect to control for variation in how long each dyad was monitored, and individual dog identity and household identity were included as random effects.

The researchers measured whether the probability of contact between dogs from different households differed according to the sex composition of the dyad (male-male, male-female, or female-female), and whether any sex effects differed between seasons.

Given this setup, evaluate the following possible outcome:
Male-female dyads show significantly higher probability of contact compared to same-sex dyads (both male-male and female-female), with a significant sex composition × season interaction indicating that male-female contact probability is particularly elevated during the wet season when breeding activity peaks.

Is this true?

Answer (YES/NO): NO